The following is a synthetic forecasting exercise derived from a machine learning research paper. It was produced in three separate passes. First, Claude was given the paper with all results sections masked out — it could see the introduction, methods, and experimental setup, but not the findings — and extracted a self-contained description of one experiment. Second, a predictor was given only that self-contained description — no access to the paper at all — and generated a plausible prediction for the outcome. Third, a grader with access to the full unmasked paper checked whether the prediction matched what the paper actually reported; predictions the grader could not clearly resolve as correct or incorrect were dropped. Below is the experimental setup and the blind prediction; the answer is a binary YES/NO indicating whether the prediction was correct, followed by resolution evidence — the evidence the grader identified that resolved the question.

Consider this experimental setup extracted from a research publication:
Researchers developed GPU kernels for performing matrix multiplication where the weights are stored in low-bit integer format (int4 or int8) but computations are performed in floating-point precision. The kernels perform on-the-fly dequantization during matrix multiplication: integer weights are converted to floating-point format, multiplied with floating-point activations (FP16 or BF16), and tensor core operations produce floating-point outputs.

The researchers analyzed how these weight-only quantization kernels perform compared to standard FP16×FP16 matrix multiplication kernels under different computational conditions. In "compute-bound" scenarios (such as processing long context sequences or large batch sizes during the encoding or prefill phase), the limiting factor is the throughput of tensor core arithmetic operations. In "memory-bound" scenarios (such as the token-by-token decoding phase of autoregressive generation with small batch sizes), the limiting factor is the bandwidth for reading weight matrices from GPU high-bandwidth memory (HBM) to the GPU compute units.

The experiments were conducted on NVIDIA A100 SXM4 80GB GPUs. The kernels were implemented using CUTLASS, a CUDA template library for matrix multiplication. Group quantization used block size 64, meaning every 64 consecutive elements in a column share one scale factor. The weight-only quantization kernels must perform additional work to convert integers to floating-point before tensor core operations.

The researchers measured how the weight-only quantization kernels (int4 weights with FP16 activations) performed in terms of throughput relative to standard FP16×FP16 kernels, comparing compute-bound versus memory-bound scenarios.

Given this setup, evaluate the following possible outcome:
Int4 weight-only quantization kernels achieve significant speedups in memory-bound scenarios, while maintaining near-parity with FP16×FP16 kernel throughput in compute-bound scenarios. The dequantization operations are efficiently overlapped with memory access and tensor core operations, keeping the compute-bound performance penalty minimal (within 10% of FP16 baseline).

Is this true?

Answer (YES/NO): NO